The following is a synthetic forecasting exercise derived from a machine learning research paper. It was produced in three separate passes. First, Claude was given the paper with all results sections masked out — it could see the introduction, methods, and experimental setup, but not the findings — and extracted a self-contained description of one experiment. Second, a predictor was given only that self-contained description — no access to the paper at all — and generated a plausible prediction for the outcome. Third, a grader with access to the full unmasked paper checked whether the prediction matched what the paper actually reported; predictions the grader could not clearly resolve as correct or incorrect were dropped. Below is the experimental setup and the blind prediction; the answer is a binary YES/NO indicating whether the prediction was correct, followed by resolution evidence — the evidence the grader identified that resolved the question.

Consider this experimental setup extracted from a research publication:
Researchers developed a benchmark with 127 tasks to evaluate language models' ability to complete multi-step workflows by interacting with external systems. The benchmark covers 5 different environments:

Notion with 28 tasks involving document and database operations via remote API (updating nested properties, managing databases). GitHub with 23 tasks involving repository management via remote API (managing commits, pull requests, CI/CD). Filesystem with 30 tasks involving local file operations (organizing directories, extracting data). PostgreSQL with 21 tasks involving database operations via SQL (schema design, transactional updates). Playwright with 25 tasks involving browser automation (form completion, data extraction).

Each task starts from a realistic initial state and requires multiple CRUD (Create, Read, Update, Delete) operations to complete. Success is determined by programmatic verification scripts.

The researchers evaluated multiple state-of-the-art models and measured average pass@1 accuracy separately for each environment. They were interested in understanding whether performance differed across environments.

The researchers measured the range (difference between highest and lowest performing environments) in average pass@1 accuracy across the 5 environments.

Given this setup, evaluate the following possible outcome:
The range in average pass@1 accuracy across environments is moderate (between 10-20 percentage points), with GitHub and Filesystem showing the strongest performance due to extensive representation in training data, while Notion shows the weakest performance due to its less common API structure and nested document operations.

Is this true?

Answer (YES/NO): NO